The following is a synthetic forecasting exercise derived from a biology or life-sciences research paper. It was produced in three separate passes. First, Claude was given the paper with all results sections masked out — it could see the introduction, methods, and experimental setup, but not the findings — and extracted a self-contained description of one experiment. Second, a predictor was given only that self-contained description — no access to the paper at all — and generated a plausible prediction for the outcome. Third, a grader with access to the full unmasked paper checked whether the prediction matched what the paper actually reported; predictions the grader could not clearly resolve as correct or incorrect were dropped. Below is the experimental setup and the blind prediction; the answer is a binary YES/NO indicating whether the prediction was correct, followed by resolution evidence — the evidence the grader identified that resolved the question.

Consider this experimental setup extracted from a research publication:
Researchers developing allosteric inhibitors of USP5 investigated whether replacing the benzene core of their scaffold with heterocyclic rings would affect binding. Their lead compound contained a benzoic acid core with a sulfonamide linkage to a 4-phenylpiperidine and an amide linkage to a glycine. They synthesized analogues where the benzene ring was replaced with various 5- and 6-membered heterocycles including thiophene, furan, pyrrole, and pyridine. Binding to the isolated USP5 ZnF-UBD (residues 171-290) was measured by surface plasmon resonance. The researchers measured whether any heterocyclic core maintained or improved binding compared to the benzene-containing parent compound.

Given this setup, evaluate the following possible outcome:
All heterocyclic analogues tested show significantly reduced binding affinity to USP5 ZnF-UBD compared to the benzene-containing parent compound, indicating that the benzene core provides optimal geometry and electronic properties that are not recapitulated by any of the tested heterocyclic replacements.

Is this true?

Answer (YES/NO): NO